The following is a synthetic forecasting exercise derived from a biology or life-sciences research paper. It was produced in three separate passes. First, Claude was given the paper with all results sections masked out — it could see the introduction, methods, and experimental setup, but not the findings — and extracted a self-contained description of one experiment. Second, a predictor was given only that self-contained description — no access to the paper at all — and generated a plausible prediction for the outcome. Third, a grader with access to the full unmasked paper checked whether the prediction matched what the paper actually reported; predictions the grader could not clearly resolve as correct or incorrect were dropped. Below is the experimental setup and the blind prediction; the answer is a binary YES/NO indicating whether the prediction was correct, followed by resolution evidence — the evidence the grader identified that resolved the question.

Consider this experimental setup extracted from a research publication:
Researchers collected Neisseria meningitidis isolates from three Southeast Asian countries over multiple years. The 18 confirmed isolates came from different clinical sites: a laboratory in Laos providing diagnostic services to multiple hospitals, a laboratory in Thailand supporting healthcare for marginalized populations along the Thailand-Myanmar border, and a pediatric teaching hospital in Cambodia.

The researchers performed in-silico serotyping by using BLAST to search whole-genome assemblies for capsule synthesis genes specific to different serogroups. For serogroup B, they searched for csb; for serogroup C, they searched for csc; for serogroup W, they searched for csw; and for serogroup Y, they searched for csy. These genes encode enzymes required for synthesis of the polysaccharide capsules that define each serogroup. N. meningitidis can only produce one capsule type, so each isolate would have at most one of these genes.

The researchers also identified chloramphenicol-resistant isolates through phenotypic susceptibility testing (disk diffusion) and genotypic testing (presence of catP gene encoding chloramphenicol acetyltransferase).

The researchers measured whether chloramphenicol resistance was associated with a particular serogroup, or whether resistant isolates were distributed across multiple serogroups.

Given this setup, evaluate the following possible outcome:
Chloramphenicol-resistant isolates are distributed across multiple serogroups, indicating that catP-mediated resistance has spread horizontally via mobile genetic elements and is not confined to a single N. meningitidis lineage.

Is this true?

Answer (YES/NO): NO